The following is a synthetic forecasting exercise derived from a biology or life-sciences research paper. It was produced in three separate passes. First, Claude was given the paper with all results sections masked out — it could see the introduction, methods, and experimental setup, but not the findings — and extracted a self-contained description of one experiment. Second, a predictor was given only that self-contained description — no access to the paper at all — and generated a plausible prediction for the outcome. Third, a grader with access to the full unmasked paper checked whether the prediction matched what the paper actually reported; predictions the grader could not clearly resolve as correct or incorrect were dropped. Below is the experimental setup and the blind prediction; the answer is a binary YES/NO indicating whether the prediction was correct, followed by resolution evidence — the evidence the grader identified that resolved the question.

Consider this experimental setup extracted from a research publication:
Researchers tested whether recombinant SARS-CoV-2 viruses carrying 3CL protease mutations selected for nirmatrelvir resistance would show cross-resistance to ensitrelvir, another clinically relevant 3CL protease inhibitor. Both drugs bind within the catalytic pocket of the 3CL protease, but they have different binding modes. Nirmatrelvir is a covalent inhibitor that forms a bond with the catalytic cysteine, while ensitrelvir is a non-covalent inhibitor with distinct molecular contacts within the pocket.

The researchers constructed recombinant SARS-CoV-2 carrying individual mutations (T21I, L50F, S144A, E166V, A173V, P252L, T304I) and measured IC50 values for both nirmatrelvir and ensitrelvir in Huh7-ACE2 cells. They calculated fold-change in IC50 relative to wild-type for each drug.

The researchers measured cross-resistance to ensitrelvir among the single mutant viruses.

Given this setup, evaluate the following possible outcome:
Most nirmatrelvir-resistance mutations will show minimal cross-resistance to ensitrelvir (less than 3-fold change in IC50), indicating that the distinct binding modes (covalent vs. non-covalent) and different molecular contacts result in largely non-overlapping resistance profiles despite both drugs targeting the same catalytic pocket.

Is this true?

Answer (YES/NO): NO